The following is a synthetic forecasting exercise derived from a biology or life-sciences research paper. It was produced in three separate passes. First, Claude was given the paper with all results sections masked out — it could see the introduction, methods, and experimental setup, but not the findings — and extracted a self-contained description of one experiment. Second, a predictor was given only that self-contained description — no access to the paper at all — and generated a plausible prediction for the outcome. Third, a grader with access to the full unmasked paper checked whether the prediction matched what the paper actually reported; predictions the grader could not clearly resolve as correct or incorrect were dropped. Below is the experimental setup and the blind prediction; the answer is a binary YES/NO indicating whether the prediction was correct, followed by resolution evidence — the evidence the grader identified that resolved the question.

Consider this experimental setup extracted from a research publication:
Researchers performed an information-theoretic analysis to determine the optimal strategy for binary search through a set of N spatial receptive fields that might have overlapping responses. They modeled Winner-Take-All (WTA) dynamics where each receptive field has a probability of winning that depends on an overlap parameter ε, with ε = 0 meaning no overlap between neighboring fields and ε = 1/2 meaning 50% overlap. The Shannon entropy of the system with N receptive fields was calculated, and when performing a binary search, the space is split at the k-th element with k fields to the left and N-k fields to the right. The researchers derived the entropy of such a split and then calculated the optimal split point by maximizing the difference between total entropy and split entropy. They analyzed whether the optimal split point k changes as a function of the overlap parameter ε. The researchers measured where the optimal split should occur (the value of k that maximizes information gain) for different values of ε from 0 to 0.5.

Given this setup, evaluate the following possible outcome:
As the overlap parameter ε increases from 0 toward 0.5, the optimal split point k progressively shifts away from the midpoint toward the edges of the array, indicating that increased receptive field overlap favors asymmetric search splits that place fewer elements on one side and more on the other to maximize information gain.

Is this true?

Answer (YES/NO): NO